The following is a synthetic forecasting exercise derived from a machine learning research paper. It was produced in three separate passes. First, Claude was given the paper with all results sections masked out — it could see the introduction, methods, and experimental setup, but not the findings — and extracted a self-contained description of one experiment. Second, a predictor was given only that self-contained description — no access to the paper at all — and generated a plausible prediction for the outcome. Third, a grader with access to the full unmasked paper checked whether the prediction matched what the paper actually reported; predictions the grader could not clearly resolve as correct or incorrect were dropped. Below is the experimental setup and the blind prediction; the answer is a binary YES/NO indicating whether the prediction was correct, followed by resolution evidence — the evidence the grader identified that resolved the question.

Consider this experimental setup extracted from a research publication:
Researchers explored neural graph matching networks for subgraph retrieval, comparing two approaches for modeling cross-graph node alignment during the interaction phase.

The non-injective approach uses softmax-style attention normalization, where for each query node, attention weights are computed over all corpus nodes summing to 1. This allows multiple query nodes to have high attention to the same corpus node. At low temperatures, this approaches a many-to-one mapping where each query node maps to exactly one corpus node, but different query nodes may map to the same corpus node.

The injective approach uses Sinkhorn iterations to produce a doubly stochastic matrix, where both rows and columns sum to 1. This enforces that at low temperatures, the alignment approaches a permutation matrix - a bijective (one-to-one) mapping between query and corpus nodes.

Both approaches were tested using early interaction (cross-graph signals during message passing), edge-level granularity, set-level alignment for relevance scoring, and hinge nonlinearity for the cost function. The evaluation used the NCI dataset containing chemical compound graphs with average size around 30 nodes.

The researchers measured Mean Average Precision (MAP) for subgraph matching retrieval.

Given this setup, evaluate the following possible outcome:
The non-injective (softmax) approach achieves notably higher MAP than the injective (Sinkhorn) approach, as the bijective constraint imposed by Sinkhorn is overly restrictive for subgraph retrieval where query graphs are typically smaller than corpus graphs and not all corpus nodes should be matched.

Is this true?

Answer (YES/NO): NO